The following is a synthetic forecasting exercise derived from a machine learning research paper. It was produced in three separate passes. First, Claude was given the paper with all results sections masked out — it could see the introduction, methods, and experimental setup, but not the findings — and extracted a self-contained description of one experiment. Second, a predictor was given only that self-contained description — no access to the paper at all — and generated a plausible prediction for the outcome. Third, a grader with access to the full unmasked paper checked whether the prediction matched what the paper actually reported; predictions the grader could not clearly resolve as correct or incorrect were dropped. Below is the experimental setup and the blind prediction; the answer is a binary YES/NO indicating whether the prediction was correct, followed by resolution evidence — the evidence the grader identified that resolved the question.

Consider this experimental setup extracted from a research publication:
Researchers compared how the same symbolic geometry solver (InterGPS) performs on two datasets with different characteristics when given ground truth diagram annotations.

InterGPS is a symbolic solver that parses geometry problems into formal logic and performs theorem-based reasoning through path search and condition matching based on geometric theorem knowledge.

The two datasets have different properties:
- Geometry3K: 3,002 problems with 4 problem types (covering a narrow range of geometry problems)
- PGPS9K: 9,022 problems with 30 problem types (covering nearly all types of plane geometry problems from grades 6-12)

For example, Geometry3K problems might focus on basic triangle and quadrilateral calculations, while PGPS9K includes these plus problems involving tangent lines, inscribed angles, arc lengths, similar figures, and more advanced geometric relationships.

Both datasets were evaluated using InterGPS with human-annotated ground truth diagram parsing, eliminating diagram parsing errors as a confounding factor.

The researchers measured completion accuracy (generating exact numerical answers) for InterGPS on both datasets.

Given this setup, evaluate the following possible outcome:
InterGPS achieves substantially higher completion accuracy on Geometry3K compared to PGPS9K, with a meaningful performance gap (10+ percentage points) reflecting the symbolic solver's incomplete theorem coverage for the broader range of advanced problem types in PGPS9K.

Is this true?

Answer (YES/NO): NO